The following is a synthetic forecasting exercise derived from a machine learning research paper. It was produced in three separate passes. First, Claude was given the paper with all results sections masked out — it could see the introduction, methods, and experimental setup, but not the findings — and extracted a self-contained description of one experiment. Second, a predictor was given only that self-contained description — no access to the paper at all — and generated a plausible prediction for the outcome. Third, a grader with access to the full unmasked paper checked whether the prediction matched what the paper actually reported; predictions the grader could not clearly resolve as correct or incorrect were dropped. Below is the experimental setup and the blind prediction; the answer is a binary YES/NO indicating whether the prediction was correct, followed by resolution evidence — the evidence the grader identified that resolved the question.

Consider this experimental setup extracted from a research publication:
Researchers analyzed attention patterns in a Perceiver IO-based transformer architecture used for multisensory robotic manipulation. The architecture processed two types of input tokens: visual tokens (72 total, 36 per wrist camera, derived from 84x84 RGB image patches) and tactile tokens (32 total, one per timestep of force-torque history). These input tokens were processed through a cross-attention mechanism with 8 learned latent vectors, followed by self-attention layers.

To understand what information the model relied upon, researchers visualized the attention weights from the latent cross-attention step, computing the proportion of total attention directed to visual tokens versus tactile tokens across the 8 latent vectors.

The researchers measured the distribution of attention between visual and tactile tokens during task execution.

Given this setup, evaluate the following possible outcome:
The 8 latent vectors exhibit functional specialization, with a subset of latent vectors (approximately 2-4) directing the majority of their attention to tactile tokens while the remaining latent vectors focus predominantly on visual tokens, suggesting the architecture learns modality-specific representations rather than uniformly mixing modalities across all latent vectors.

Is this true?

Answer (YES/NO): NO